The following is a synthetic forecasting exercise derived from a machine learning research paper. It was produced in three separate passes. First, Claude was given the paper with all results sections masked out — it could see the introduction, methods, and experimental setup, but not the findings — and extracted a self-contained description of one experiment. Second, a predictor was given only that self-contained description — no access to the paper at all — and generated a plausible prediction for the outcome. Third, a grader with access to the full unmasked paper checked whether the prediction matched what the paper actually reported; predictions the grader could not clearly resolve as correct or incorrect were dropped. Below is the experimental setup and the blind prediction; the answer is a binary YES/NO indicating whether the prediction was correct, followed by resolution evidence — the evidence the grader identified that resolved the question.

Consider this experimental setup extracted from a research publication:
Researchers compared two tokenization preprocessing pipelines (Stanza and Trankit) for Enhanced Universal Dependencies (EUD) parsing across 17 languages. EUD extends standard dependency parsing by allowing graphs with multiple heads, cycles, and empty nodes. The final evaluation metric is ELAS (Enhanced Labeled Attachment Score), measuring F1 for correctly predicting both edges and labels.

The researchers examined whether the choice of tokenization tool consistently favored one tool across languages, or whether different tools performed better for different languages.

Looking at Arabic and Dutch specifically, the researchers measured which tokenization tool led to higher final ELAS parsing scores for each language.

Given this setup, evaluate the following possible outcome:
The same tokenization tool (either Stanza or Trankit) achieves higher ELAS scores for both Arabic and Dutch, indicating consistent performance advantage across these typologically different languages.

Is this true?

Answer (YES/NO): NO